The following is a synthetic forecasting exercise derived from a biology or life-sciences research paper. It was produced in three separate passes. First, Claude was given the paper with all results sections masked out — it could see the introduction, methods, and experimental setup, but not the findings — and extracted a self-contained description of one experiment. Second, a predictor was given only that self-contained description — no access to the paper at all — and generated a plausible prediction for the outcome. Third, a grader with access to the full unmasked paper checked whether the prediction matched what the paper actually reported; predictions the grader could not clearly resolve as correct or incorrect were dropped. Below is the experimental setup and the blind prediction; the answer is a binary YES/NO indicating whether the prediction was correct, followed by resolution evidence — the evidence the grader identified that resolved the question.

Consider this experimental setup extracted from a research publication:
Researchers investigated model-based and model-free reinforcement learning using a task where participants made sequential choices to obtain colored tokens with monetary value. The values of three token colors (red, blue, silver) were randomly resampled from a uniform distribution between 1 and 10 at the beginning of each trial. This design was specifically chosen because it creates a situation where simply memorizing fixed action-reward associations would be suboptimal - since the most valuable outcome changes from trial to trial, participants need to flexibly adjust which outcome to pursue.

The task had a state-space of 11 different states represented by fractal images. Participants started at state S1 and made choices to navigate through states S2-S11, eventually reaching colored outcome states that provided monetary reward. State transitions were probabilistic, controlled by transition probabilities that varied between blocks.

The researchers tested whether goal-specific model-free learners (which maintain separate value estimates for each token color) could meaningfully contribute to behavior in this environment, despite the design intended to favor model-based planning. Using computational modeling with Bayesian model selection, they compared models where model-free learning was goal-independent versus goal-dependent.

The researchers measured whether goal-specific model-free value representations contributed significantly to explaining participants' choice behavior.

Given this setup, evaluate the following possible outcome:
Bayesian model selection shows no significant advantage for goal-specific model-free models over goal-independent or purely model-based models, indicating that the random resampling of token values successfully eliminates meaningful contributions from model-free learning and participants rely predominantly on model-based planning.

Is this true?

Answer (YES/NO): NO